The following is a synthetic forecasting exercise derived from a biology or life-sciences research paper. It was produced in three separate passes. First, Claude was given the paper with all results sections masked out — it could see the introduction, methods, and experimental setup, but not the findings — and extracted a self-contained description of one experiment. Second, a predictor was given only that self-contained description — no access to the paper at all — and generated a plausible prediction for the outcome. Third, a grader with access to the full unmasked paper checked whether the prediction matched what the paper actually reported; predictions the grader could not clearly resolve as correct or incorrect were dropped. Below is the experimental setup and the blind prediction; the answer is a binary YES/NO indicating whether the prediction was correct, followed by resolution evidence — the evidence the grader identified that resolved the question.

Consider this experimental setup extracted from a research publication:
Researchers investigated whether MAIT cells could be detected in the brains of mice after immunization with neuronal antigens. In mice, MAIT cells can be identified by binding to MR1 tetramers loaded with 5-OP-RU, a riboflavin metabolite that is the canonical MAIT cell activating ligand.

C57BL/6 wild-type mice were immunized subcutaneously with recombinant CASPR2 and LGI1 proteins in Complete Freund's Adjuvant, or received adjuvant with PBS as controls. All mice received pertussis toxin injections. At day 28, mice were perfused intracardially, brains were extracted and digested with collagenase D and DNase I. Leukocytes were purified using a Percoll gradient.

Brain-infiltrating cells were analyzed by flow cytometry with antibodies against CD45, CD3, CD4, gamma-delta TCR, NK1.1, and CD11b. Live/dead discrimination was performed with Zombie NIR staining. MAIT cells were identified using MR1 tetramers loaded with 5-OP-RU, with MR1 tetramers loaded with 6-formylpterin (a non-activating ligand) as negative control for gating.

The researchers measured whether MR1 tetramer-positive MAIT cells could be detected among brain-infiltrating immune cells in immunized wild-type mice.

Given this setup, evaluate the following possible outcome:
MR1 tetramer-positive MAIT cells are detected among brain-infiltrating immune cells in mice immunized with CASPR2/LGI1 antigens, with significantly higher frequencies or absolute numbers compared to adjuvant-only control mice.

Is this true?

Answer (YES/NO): NO